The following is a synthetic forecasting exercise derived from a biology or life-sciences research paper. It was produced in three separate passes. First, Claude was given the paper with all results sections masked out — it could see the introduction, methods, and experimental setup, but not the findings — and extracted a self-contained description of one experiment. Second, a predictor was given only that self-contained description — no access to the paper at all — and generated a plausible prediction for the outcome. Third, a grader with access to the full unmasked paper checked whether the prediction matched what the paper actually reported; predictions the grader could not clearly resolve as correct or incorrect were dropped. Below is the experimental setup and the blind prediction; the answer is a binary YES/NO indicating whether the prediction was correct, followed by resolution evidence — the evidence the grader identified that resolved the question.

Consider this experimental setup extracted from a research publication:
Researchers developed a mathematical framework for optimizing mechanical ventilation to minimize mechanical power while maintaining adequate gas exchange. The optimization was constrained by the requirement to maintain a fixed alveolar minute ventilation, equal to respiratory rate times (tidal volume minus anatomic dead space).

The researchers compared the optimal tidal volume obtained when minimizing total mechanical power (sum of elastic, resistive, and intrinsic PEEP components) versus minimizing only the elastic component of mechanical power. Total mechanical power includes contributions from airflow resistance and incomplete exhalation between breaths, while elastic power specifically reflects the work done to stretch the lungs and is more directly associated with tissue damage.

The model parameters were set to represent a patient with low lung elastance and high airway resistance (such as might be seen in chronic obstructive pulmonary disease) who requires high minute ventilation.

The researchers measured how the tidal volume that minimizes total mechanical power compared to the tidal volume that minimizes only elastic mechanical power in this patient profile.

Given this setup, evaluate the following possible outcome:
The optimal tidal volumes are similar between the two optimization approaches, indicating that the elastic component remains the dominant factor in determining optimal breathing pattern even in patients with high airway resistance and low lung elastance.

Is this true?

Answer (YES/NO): NO